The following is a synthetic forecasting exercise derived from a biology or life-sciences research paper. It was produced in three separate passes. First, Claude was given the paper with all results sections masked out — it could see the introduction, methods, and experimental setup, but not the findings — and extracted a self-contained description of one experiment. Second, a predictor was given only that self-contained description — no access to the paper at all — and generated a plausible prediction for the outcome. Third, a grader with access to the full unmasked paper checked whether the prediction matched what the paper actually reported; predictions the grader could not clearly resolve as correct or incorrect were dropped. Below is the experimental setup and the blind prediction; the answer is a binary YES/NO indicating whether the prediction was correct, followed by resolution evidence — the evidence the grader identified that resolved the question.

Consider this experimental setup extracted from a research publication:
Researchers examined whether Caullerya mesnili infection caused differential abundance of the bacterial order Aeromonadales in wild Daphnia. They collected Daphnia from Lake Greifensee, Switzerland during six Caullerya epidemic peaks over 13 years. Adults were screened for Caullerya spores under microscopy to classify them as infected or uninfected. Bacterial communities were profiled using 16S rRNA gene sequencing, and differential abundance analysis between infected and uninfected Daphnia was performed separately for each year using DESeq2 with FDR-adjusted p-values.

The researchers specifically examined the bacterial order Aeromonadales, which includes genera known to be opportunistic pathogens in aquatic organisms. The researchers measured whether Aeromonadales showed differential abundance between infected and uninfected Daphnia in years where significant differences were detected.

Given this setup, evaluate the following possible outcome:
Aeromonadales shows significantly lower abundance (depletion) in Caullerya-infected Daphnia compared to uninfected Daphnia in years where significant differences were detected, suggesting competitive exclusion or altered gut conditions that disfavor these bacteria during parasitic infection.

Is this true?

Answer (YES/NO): YES